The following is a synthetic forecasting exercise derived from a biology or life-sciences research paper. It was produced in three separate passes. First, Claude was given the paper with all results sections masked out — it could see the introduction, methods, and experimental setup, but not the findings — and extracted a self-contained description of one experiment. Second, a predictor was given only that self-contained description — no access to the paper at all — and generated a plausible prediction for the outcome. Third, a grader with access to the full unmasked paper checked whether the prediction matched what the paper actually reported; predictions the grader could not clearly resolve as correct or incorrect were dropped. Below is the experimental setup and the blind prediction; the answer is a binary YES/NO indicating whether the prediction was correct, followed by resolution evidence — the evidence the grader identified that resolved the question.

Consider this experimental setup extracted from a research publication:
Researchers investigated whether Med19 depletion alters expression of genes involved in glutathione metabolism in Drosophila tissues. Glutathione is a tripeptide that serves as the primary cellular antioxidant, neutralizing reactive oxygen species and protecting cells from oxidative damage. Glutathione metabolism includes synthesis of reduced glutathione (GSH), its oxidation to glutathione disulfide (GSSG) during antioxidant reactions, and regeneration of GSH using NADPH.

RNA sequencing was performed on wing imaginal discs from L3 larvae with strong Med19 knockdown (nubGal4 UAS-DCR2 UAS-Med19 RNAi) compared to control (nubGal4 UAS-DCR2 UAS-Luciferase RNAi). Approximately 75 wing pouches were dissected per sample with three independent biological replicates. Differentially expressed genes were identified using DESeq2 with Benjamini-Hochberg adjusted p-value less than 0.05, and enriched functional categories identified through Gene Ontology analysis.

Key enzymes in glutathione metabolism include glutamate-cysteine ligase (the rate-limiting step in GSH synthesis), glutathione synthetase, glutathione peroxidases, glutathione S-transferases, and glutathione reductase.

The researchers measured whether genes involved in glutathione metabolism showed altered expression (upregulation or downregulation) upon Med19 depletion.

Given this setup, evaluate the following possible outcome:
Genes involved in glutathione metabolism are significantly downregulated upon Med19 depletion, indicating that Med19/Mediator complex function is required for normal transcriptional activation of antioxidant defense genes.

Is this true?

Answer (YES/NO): NO